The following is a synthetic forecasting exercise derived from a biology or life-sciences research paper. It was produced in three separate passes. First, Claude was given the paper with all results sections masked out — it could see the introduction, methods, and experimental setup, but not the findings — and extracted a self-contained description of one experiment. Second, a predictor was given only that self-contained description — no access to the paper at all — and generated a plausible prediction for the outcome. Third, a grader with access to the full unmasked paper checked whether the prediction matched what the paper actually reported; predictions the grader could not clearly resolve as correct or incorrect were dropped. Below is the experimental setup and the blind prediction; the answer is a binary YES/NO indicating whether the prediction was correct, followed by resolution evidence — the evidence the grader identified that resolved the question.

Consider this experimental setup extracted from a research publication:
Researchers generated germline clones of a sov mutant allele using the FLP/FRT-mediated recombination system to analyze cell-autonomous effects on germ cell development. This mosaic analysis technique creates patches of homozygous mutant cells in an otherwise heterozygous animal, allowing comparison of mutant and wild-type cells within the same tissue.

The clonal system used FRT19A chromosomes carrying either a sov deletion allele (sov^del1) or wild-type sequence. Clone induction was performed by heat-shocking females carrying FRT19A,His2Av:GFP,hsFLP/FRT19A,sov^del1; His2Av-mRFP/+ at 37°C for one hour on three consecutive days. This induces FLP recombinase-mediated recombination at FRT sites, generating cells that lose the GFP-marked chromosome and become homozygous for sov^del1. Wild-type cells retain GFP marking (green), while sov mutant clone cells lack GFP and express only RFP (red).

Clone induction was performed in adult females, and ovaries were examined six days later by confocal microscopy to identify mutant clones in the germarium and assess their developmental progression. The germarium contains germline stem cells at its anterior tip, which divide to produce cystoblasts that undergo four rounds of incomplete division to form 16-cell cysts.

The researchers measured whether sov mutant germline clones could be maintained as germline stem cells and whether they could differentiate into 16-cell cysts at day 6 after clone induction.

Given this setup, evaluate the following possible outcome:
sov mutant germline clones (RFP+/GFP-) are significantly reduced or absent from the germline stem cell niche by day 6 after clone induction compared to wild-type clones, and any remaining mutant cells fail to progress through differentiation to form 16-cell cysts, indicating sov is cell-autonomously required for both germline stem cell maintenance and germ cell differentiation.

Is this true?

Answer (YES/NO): NO